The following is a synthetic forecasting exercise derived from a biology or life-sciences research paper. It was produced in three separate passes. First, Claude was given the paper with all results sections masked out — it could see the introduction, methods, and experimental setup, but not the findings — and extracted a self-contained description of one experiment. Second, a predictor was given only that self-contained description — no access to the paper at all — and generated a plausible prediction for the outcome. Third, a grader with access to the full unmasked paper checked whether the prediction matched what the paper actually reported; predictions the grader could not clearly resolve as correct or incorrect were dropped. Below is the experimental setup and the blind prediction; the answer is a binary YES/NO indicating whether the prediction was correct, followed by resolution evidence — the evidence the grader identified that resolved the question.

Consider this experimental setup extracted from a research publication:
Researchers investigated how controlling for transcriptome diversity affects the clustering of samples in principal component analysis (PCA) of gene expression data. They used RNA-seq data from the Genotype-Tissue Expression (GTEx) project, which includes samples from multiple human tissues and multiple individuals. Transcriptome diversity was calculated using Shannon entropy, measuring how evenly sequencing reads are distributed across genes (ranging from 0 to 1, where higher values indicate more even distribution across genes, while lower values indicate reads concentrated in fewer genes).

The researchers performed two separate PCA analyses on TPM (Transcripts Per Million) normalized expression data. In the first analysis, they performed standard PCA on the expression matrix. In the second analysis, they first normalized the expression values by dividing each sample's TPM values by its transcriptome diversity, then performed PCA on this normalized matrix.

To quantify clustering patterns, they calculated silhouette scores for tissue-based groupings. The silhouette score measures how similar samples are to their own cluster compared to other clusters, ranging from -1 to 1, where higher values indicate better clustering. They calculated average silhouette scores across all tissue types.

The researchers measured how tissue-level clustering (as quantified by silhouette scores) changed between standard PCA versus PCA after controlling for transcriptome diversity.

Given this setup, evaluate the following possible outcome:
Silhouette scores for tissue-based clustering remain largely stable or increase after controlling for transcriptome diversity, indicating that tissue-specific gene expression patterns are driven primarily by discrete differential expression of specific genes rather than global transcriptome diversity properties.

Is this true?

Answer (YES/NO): YES